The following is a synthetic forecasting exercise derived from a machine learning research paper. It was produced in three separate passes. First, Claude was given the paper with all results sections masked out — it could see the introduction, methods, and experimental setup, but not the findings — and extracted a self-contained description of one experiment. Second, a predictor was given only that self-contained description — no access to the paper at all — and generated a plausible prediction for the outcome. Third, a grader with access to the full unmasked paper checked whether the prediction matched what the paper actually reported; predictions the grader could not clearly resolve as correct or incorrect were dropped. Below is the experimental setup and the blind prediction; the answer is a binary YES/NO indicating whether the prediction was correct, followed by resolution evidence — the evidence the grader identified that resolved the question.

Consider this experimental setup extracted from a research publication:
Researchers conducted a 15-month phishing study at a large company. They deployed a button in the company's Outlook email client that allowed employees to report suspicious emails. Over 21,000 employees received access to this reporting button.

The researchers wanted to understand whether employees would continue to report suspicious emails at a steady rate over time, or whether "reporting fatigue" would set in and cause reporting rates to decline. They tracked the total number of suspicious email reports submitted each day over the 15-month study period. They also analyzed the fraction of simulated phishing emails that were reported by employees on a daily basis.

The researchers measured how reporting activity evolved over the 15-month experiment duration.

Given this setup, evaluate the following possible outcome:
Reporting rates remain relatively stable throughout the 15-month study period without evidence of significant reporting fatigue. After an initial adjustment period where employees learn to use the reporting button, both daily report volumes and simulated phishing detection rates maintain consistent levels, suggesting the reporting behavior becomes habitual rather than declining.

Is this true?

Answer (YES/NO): YES